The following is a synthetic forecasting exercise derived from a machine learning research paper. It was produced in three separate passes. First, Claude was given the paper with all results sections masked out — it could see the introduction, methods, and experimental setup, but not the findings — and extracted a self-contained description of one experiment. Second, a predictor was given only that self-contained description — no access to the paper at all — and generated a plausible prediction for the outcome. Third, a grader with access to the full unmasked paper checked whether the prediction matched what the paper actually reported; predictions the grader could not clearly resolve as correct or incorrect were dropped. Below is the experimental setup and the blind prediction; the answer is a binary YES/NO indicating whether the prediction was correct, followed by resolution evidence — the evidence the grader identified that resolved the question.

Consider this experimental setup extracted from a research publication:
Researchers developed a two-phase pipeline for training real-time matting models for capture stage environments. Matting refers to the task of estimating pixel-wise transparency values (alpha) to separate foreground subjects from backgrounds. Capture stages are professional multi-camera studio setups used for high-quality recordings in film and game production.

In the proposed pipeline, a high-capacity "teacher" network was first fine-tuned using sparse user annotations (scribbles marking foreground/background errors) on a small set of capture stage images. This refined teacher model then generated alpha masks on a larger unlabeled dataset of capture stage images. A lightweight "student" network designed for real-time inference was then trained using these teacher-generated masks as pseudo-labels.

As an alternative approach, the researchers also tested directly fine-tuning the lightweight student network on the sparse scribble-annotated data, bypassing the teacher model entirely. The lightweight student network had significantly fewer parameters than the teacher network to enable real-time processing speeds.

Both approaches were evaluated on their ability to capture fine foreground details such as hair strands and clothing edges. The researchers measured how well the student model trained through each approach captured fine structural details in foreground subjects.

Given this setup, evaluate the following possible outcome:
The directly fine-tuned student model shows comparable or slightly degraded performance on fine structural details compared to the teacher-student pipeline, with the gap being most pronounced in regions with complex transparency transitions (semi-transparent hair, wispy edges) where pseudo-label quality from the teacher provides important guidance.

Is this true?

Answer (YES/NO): NO